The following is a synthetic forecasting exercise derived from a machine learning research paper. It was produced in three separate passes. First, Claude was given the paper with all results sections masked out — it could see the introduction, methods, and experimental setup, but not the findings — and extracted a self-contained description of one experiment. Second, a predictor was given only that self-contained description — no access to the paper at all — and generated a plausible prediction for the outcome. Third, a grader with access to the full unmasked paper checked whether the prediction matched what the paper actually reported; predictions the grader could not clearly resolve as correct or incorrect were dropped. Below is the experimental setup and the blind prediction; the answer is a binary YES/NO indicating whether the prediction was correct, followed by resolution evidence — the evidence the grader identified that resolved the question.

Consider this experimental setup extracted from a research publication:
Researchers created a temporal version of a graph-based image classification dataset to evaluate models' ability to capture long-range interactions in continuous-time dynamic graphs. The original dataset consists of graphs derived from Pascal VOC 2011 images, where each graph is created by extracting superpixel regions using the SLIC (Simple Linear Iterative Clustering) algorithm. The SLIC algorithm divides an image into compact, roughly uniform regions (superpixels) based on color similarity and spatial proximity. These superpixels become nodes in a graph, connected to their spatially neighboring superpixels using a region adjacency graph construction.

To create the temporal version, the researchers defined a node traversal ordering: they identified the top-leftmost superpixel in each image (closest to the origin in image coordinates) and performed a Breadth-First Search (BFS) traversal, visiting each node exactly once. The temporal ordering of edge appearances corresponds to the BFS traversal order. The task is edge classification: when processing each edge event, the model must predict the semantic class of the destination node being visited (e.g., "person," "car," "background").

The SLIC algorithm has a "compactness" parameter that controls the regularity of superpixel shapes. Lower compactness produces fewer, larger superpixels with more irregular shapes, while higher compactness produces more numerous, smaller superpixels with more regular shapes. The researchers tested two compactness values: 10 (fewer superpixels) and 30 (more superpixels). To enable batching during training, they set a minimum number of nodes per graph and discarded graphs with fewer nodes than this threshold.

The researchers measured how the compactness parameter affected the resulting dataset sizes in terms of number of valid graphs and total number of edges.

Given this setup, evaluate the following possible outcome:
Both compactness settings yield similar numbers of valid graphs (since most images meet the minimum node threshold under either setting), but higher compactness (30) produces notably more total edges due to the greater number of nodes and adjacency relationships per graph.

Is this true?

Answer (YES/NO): YES